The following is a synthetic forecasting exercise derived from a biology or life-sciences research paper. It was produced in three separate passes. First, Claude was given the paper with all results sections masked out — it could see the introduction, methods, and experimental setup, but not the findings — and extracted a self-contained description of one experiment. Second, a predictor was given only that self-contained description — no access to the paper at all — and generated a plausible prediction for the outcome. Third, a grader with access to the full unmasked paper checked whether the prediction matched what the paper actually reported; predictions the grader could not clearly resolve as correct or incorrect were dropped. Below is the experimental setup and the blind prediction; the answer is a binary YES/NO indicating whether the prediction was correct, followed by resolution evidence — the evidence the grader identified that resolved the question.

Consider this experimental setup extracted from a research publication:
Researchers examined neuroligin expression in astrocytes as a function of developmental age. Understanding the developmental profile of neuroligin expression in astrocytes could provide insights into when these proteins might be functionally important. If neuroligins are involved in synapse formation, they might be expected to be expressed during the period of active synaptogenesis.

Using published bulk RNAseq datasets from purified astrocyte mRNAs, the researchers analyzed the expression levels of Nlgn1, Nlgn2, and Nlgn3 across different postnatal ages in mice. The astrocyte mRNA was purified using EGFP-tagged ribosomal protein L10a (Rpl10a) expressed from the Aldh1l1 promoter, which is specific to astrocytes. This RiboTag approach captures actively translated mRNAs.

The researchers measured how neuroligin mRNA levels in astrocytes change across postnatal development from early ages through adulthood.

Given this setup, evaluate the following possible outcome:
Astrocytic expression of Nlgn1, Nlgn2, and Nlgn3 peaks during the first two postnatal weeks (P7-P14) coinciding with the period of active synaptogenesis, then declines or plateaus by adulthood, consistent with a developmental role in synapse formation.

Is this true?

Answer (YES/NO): NO